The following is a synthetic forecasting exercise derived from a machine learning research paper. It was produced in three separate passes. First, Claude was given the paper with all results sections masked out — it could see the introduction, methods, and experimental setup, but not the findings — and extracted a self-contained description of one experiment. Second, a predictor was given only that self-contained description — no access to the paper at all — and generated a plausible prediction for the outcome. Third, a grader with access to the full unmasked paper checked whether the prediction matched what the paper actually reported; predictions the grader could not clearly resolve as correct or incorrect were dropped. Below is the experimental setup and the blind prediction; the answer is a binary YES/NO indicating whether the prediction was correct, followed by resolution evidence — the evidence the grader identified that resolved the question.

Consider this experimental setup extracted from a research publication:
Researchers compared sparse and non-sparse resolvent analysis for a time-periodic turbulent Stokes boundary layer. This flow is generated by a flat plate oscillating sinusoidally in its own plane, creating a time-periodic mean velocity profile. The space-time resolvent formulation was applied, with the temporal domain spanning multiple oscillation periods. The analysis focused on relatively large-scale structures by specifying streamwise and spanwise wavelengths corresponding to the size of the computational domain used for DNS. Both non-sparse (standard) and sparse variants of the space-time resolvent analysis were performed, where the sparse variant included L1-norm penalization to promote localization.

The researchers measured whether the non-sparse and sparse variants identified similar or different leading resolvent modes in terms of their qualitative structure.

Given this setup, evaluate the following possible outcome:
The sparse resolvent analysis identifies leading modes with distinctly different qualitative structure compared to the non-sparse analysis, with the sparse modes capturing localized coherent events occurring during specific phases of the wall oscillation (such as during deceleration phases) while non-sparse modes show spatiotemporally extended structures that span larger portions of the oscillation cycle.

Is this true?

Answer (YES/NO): YES